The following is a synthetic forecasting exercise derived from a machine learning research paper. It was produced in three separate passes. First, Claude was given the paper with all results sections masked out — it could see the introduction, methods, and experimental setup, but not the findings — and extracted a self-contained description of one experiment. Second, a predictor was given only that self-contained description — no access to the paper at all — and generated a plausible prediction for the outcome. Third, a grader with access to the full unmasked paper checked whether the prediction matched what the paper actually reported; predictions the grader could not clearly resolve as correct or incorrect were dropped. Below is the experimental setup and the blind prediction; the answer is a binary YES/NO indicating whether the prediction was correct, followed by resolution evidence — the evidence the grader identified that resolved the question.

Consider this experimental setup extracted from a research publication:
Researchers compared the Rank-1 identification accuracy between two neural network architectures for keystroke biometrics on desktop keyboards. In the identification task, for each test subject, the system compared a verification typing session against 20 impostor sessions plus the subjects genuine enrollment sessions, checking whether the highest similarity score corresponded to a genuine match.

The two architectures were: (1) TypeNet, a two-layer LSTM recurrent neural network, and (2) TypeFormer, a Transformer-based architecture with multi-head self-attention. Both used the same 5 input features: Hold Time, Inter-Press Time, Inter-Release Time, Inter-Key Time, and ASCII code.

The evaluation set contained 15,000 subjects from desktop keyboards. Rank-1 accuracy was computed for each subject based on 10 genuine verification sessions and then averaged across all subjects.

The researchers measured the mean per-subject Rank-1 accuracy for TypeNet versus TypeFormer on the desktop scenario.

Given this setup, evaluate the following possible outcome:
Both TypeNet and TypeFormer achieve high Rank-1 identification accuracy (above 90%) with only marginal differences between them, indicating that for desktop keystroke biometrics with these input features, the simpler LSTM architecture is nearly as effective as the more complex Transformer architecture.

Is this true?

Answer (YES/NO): NO